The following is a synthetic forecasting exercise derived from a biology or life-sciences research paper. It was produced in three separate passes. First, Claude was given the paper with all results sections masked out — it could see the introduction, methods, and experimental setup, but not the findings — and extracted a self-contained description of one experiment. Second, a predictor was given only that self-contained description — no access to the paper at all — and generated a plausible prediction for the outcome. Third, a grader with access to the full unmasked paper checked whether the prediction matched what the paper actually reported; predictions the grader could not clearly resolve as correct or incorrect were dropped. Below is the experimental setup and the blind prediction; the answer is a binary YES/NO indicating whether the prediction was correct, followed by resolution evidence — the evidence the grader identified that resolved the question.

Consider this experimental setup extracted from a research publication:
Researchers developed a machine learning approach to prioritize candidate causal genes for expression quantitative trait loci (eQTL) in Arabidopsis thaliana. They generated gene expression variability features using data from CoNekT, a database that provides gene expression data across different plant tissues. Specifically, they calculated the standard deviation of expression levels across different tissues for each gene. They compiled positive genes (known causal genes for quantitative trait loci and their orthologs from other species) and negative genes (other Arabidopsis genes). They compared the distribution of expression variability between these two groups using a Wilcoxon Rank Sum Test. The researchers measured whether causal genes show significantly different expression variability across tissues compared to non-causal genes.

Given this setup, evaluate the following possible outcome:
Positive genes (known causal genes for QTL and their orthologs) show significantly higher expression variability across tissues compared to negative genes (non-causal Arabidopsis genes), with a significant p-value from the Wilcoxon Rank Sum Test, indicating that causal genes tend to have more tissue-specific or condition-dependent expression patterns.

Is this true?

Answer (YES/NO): YES